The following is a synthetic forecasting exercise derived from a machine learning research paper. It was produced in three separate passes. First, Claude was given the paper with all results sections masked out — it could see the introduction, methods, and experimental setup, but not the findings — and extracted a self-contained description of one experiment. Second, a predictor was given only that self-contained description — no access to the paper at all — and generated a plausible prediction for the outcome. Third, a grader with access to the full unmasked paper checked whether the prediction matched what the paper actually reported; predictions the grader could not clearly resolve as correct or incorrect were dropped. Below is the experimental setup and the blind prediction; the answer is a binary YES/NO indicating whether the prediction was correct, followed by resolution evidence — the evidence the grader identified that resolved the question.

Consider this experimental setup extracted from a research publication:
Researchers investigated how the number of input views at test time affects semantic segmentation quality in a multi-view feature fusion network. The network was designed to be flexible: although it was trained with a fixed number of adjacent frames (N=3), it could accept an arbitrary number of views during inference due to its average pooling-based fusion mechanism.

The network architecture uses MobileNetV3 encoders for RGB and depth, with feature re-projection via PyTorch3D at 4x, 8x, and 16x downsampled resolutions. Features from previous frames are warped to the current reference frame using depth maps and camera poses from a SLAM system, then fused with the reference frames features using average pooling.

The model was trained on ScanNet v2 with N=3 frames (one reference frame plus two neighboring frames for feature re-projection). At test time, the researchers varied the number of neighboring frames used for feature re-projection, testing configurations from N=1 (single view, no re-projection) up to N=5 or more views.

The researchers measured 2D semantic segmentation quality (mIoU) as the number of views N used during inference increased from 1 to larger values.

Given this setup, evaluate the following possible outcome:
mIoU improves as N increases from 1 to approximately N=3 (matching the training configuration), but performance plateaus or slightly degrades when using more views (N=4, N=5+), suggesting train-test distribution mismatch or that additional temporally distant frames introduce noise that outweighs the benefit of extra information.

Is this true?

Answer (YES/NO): NO